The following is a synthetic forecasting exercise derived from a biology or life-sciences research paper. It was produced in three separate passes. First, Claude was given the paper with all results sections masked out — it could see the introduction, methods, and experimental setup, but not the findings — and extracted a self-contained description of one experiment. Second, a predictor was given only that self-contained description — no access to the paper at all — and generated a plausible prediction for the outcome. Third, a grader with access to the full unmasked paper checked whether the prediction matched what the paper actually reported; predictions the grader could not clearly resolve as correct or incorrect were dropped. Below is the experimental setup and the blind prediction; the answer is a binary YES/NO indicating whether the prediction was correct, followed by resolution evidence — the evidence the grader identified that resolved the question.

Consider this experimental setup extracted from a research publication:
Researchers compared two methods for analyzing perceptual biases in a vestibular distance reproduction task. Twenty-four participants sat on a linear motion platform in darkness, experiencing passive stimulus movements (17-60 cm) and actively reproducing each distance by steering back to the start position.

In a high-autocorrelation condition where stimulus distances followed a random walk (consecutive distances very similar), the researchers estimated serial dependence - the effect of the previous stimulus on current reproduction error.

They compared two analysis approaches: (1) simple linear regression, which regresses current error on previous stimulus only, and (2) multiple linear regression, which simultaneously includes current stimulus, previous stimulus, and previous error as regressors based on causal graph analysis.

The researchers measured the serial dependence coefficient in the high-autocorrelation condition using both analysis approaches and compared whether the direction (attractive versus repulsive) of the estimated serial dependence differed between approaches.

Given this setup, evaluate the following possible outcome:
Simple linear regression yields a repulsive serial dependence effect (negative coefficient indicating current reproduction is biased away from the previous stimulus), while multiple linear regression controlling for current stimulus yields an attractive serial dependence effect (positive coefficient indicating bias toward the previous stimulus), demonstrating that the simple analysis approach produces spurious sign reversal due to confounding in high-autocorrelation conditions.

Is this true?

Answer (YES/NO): YES